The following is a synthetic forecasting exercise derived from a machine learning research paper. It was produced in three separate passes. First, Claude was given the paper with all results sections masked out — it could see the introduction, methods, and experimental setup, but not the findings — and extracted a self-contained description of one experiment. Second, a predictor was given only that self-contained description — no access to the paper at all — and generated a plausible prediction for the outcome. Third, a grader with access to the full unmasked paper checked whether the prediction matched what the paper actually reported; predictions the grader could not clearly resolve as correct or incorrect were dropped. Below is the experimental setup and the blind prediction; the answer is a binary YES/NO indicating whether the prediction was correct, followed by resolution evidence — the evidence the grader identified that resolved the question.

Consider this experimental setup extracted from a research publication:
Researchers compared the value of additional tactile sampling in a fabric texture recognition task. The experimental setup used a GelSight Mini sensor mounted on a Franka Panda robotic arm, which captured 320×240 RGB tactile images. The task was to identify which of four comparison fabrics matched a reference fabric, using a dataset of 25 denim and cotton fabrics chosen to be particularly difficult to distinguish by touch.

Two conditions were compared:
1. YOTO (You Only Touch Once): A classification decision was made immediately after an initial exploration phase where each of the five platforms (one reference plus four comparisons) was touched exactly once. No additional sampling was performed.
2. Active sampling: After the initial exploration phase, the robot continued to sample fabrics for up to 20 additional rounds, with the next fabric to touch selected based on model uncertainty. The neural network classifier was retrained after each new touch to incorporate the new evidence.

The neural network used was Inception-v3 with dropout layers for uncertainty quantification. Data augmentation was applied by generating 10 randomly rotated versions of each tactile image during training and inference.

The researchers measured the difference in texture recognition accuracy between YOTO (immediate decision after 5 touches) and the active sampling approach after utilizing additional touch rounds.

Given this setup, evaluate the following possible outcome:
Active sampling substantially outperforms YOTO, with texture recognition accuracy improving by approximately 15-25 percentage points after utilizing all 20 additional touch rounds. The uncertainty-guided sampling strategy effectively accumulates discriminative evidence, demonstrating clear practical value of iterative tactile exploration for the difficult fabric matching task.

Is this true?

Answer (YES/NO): NO